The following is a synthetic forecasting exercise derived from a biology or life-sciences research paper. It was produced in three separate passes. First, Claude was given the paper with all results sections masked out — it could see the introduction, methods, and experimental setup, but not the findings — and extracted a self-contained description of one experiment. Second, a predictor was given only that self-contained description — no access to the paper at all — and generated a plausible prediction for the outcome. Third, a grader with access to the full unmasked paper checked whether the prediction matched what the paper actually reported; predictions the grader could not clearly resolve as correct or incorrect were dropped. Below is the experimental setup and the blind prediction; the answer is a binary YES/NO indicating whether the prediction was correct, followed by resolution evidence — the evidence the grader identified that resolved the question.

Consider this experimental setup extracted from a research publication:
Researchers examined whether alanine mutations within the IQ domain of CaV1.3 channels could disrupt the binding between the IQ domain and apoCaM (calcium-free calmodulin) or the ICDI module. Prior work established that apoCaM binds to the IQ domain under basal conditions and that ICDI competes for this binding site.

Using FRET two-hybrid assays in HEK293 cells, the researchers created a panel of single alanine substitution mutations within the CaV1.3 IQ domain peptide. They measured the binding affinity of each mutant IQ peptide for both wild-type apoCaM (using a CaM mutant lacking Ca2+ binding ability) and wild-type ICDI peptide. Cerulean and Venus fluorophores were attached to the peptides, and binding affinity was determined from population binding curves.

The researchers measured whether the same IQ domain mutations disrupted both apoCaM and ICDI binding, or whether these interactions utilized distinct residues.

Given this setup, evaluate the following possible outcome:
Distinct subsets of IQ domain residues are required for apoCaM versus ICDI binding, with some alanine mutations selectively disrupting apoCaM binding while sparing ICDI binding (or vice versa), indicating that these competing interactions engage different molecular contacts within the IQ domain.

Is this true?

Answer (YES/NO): NO